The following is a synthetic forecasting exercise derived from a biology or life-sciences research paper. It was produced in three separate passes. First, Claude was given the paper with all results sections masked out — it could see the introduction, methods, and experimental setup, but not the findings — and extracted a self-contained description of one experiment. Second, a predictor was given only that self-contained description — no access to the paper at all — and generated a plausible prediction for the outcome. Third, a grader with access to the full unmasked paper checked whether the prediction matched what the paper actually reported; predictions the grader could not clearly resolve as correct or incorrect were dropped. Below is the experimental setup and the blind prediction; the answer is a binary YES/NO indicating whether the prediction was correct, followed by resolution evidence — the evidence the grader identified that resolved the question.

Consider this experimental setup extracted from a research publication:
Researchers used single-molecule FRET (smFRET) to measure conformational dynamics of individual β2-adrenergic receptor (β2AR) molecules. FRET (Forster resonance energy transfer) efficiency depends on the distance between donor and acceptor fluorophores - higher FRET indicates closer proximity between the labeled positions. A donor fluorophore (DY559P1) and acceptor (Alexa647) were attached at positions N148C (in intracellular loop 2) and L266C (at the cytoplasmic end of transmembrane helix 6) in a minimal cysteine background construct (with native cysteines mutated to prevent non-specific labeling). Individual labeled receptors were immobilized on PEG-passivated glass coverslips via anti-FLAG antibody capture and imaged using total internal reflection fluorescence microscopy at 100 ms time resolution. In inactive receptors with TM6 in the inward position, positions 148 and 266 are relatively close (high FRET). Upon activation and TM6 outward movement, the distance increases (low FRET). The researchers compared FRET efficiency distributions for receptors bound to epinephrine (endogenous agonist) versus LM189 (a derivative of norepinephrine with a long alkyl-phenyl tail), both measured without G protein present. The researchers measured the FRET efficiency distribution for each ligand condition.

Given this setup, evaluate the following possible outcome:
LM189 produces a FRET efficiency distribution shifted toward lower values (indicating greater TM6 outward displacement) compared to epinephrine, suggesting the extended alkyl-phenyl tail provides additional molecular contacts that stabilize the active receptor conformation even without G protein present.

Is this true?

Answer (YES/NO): YES